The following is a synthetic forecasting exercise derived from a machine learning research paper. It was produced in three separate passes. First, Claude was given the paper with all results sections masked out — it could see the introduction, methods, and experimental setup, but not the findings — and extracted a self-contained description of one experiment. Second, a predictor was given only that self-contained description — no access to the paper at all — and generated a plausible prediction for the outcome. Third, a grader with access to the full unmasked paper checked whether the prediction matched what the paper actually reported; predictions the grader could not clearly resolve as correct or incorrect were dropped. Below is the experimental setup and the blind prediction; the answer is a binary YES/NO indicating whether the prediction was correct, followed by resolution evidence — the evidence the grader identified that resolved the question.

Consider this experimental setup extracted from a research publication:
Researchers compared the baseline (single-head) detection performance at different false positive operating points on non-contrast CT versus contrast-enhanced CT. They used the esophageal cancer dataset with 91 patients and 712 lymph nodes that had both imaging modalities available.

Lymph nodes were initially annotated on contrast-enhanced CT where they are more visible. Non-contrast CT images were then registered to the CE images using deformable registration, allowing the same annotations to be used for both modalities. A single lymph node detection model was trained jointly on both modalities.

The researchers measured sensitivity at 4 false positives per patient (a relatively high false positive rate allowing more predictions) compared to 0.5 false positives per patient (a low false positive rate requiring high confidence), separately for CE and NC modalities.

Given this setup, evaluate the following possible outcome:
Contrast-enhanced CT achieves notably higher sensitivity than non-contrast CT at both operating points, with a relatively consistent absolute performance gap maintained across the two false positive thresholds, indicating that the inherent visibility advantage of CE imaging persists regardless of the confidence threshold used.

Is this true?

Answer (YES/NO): NO